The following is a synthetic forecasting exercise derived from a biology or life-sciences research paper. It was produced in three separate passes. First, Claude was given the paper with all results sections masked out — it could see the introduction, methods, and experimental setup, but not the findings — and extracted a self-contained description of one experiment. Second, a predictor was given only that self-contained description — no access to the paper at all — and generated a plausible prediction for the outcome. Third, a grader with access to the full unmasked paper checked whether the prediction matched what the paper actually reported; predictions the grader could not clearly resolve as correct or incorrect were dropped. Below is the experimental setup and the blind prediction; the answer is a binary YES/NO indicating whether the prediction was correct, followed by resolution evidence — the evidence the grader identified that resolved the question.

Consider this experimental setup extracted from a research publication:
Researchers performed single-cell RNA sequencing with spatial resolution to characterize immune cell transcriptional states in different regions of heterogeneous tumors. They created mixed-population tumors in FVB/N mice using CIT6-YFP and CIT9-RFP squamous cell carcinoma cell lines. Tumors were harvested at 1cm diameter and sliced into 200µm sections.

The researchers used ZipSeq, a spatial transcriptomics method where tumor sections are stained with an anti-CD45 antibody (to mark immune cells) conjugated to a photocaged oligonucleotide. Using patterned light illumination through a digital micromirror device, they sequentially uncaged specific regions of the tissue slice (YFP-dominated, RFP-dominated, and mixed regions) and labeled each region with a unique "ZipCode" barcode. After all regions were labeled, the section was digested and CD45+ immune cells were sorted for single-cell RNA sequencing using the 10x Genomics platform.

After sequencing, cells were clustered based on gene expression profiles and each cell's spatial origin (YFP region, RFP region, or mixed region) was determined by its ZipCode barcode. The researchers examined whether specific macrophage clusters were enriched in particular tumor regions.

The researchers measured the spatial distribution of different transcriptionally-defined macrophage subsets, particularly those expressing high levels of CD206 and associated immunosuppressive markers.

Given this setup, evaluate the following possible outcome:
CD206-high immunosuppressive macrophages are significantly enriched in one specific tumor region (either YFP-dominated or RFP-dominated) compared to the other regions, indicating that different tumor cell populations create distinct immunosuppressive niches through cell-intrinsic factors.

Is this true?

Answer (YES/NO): YES